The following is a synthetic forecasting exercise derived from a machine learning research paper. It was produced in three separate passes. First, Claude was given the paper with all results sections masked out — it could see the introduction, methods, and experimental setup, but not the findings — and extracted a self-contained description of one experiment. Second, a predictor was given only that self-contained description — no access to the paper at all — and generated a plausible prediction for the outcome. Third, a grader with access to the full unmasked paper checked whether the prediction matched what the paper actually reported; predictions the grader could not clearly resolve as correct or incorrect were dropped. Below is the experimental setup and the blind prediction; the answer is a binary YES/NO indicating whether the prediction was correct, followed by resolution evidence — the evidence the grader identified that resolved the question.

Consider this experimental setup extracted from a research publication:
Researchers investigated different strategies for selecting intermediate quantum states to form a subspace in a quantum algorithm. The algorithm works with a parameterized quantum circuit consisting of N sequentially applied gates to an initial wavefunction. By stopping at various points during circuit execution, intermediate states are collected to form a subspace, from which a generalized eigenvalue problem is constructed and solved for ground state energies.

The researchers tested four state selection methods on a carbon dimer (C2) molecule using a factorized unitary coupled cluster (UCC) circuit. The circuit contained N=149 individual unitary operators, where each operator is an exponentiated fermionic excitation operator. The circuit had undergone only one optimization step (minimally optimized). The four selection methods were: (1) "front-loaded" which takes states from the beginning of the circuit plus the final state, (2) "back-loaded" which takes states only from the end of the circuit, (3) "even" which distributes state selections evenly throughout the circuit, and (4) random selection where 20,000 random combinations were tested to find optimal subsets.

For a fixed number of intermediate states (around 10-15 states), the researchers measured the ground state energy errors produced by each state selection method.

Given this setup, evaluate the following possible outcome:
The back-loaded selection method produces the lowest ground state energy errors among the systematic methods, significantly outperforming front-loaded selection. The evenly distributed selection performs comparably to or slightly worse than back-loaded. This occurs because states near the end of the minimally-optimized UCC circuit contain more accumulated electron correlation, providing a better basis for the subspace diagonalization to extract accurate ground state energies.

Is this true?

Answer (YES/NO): NO